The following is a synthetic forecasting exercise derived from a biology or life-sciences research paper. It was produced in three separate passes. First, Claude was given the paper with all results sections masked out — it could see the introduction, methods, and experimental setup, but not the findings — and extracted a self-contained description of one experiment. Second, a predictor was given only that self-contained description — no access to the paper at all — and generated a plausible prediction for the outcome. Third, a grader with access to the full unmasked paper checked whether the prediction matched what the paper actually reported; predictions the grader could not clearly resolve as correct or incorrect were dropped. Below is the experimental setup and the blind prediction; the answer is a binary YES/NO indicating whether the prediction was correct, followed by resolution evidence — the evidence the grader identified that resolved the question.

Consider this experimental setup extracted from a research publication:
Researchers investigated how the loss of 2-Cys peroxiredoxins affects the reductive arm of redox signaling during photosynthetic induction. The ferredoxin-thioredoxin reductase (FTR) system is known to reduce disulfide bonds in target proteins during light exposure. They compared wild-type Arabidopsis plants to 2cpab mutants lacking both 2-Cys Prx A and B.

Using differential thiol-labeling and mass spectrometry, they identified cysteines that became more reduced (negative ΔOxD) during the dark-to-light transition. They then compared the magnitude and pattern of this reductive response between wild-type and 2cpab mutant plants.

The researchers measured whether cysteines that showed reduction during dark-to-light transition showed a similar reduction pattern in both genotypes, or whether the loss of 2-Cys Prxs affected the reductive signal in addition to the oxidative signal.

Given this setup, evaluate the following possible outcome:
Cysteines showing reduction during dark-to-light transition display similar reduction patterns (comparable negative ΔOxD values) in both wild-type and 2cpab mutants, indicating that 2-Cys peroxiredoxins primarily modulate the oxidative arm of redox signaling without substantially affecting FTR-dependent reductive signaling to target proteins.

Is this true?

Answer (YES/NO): NO